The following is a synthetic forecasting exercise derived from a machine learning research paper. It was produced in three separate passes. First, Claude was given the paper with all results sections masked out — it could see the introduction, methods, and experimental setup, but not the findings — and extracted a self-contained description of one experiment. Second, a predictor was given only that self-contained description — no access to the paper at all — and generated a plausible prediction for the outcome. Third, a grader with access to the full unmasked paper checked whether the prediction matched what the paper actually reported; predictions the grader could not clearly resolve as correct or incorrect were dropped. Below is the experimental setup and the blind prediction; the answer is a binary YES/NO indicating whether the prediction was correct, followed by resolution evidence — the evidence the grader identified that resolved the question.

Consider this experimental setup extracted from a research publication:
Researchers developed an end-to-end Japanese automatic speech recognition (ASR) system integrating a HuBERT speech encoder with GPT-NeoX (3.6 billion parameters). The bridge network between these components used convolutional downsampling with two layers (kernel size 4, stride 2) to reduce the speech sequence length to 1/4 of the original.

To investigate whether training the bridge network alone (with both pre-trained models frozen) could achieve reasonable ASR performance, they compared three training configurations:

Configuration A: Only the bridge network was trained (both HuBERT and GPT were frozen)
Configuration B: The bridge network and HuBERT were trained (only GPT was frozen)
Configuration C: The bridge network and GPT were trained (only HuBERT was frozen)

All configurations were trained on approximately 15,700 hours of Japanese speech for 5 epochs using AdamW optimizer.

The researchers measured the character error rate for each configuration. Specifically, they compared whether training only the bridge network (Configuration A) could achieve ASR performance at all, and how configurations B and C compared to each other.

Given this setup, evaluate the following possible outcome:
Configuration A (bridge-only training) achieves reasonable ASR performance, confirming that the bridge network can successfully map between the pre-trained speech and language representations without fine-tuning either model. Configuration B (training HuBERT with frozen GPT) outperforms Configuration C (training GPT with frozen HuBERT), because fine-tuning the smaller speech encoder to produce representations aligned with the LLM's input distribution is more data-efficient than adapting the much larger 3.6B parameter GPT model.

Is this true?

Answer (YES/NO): NO